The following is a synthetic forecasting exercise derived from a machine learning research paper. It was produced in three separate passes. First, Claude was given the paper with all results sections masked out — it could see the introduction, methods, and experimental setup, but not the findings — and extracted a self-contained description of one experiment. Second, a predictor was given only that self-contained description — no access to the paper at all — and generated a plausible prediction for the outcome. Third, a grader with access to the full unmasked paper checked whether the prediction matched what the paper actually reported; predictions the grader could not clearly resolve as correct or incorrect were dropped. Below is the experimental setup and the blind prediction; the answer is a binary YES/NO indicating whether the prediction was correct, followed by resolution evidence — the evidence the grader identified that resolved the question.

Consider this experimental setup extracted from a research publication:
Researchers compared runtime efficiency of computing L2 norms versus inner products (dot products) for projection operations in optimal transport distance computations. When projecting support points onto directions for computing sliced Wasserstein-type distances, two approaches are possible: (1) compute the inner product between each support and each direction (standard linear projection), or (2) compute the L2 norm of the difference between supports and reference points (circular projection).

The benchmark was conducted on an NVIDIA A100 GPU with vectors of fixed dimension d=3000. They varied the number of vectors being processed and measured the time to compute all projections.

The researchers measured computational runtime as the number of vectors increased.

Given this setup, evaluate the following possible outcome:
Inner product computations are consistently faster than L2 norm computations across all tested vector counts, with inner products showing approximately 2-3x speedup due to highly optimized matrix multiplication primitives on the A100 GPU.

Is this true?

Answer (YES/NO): NO